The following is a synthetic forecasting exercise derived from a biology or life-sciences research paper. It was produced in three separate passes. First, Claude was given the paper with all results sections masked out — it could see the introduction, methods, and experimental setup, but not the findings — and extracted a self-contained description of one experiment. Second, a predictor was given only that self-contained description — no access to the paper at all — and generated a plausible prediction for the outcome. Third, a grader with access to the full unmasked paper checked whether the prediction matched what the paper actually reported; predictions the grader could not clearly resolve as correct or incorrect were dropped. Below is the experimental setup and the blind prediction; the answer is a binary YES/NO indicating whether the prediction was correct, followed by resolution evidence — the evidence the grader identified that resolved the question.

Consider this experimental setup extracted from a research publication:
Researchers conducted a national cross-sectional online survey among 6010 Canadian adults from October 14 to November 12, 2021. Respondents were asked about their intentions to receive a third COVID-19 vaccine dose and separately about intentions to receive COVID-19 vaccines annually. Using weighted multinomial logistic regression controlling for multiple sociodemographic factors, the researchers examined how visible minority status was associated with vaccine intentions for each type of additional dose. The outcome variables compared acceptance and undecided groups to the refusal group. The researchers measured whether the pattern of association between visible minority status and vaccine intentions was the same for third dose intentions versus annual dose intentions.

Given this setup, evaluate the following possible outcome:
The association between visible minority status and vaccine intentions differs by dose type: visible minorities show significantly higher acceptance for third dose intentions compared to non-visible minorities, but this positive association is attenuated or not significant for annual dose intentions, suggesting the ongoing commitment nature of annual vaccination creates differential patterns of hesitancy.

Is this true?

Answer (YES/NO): NO